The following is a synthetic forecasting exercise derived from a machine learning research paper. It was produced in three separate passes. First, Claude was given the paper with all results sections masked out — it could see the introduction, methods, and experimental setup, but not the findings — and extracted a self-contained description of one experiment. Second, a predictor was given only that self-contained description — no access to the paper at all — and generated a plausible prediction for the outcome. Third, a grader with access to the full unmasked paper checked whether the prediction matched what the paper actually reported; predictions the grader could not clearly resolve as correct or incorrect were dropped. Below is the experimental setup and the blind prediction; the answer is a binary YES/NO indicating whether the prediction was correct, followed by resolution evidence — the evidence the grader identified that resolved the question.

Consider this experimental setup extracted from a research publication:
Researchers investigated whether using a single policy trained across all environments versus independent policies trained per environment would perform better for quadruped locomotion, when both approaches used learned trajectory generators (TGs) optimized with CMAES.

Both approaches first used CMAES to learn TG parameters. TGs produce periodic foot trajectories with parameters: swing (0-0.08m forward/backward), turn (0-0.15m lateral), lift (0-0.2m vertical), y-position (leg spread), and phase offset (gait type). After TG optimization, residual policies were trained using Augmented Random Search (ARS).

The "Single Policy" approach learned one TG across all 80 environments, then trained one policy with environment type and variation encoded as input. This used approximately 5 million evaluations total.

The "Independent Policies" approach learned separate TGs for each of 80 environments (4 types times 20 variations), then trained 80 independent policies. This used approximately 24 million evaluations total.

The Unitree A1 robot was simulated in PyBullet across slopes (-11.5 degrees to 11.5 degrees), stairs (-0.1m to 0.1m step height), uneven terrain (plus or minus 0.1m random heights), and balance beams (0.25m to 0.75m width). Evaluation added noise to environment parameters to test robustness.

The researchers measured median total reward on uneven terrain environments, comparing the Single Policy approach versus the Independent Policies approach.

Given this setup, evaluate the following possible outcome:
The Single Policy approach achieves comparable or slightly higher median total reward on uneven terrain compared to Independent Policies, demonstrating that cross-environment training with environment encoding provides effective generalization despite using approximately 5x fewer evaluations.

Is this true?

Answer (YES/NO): NO